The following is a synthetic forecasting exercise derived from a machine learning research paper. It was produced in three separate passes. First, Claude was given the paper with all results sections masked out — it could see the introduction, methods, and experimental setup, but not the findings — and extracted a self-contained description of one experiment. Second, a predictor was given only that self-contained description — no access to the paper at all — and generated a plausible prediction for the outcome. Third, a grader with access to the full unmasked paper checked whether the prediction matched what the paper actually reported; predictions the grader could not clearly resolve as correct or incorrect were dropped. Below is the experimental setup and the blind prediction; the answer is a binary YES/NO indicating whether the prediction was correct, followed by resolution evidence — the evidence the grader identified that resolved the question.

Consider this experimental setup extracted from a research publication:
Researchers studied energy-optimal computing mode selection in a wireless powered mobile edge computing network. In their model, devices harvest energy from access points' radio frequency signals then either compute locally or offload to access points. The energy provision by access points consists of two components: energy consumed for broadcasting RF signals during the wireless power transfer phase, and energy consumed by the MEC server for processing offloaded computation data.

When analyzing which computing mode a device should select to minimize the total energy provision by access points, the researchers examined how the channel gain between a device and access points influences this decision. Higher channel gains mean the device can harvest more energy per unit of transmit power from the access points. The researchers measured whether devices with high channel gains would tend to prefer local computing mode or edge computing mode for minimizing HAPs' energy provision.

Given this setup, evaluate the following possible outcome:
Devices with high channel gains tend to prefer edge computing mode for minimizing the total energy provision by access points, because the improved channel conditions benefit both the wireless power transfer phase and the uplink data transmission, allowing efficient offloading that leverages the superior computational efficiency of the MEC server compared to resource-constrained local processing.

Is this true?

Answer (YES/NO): NO